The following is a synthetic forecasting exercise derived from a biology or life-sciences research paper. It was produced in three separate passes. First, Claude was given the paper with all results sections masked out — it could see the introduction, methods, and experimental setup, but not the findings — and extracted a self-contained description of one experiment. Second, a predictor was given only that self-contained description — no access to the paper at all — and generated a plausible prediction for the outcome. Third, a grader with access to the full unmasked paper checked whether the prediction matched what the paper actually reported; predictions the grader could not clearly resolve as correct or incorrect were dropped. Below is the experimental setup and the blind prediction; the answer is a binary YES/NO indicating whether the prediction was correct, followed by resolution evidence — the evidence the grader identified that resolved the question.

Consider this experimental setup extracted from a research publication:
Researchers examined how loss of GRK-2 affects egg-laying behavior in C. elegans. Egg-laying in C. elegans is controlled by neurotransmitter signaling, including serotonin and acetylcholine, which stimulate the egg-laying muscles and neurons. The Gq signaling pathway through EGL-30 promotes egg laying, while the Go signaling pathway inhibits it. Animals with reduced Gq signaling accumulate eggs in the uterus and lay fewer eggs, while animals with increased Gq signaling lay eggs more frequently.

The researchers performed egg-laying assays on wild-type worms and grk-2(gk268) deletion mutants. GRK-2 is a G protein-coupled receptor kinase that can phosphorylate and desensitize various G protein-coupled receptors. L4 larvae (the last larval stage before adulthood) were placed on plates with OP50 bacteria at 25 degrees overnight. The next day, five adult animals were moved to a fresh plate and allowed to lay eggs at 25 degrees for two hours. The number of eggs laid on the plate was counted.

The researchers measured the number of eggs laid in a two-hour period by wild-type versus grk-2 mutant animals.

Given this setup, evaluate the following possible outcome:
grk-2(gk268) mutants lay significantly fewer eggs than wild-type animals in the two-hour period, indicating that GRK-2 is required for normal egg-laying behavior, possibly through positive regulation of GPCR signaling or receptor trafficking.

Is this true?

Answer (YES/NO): YES